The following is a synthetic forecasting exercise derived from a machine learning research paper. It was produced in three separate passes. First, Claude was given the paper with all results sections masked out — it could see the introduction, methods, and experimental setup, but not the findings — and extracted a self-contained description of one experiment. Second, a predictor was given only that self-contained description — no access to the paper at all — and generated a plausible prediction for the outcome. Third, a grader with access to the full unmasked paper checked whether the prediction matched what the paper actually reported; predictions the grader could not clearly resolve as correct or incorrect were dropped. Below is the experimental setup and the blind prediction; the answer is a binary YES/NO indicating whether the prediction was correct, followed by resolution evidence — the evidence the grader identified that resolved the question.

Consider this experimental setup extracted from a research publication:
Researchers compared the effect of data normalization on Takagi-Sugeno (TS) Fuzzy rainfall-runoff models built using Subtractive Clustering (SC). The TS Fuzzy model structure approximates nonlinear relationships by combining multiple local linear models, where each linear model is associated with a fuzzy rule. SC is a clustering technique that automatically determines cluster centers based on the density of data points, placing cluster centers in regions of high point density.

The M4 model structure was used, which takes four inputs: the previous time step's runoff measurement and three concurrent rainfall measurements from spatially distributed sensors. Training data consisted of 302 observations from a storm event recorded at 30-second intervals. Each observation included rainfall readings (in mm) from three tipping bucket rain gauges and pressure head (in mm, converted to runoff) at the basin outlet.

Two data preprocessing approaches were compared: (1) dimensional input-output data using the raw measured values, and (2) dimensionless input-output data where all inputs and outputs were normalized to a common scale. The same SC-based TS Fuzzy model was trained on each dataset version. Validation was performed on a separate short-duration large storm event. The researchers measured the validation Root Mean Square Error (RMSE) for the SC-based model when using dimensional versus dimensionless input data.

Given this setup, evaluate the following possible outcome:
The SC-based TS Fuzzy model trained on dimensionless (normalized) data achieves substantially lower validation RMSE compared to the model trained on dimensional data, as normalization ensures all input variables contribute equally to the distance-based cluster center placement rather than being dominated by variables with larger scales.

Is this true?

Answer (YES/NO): YES